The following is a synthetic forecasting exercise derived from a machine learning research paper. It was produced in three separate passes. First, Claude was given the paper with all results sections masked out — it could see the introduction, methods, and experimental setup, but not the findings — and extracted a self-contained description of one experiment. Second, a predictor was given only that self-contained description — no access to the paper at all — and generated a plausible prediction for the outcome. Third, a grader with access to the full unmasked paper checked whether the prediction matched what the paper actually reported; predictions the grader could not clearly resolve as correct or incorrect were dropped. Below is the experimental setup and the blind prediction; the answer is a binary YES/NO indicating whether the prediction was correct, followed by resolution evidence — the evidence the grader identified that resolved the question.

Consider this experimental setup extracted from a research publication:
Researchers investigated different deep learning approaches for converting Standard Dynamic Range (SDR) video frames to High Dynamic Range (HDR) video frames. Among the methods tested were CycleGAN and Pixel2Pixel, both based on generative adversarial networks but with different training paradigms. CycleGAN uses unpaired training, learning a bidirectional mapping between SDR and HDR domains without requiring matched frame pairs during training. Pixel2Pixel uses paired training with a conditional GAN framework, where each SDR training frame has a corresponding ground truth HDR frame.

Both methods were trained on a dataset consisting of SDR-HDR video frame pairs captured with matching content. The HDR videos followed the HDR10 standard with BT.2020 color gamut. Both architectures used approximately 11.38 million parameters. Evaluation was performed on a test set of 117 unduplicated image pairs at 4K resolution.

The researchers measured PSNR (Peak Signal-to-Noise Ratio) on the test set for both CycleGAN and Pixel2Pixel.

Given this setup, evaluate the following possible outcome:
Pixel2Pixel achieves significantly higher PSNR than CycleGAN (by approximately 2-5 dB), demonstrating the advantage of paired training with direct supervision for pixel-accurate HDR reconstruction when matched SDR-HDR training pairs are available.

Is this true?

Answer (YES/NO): YES